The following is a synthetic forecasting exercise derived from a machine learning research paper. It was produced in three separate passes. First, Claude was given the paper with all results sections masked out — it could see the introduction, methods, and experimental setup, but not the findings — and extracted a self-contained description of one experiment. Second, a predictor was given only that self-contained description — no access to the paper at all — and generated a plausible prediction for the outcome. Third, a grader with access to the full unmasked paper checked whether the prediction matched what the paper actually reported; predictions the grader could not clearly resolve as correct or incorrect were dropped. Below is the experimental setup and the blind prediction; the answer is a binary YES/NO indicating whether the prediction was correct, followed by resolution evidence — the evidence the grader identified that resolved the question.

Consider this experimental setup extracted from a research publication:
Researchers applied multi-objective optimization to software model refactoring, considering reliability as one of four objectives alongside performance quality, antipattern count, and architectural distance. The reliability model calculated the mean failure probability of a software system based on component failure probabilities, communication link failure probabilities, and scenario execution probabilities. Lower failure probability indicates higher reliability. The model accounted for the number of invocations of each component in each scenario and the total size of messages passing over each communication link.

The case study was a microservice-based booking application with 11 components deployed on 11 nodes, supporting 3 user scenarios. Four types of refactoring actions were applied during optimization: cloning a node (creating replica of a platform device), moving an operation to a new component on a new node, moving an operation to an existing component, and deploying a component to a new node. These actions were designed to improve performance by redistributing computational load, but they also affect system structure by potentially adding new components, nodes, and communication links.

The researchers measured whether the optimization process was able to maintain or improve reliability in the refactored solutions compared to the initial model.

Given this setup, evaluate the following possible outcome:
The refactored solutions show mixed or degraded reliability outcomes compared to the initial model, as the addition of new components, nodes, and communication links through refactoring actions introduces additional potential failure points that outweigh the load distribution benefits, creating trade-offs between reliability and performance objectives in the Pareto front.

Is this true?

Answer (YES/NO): NO